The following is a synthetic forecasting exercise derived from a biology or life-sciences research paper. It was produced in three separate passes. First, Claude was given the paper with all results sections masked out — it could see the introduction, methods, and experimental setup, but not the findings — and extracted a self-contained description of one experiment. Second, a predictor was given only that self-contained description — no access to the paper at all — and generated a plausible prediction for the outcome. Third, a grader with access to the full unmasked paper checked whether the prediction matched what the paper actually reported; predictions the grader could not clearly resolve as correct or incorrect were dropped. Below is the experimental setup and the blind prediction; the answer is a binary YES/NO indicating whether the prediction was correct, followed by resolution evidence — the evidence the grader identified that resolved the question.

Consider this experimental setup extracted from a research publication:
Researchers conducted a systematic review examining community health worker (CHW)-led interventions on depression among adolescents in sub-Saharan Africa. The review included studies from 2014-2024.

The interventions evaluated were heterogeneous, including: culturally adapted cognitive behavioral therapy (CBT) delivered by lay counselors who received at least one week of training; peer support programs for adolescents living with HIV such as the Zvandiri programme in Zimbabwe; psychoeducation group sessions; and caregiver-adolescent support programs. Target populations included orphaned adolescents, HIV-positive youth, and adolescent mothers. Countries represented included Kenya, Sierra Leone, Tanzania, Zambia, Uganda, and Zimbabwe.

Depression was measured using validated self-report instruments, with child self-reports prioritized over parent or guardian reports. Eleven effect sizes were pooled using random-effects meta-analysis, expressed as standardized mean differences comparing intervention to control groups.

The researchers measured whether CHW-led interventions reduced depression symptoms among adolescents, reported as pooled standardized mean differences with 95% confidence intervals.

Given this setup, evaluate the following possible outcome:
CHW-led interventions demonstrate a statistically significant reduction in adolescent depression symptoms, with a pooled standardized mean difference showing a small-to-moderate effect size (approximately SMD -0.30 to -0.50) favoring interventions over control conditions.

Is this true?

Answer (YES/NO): YES